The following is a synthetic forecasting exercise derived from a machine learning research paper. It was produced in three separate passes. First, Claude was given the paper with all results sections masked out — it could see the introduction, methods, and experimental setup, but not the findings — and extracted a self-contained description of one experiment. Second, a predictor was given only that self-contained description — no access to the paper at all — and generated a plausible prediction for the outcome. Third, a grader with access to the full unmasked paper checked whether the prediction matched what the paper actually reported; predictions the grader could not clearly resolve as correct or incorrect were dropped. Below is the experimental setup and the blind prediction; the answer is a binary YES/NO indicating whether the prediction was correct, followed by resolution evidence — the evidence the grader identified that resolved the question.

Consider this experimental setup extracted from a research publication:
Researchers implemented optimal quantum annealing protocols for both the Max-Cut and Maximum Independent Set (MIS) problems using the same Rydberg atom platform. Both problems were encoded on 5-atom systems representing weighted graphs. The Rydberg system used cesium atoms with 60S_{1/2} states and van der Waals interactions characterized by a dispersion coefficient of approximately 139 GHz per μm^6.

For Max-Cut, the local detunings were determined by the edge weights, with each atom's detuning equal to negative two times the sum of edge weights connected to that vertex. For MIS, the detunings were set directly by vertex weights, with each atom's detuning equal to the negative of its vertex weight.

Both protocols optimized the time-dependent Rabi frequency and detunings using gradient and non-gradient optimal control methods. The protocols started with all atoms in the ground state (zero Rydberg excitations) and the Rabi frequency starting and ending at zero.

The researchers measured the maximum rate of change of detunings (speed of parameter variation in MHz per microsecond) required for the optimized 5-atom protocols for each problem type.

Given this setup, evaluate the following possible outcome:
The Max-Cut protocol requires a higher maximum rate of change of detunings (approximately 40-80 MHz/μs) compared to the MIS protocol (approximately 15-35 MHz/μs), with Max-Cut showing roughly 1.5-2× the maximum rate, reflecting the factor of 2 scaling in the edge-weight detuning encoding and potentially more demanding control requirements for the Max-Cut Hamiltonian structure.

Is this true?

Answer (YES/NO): YES